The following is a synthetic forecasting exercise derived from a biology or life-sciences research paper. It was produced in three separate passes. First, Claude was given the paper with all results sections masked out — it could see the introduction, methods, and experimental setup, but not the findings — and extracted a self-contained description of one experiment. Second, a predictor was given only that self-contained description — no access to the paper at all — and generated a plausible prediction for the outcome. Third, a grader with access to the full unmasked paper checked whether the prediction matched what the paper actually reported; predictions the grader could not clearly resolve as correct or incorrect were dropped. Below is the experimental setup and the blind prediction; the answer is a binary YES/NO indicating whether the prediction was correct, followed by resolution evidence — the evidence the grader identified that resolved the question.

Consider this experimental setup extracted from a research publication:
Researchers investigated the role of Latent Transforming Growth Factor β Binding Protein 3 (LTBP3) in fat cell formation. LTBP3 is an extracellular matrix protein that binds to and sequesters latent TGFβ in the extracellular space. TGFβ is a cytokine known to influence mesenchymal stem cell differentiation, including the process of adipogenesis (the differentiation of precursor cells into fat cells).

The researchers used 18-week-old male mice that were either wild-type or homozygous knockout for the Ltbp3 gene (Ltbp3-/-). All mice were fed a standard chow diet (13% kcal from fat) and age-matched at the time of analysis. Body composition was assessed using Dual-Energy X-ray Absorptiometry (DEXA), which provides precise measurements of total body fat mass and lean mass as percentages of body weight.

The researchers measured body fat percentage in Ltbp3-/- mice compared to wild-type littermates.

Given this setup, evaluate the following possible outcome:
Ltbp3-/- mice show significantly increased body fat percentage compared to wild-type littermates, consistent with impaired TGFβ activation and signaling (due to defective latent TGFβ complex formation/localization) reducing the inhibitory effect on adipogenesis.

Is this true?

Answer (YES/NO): NO